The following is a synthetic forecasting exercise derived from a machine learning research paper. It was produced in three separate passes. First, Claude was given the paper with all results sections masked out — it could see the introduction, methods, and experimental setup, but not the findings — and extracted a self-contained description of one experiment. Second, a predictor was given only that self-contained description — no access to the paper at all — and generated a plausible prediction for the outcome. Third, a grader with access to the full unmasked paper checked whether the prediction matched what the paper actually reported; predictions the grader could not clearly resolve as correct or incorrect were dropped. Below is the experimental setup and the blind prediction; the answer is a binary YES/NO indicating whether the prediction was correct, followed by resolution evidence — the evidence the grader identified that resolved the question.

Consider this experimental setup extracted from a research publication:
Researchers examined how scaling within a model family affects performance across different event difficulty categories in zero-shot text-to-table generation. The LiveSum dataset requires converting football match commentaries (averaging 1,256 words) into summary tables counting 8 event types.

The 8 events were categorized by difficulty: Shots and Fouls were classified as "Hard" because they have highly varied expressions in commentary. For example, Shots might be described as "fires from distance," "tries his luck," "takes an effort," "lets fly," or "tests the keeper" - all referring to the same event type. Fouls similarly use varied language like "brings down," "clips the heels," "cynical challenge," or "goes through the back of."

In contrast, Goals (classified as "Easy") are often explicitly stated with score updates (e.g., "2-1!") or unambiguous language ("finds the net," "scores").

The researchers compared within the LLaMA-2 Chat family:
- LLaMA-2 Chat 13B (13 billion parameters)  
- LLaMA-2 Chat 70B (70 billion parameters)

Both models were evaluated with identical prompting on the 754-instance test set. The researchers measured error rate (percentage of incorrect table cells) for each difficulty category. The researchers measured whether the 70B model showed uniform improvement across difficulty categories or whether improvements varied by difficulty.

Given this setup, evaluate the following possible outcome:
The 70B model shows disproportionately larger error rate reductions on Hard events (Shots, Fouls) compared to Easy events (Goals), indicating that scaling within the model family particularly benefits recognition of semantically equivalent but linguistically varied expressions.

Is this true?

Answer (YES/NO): NO